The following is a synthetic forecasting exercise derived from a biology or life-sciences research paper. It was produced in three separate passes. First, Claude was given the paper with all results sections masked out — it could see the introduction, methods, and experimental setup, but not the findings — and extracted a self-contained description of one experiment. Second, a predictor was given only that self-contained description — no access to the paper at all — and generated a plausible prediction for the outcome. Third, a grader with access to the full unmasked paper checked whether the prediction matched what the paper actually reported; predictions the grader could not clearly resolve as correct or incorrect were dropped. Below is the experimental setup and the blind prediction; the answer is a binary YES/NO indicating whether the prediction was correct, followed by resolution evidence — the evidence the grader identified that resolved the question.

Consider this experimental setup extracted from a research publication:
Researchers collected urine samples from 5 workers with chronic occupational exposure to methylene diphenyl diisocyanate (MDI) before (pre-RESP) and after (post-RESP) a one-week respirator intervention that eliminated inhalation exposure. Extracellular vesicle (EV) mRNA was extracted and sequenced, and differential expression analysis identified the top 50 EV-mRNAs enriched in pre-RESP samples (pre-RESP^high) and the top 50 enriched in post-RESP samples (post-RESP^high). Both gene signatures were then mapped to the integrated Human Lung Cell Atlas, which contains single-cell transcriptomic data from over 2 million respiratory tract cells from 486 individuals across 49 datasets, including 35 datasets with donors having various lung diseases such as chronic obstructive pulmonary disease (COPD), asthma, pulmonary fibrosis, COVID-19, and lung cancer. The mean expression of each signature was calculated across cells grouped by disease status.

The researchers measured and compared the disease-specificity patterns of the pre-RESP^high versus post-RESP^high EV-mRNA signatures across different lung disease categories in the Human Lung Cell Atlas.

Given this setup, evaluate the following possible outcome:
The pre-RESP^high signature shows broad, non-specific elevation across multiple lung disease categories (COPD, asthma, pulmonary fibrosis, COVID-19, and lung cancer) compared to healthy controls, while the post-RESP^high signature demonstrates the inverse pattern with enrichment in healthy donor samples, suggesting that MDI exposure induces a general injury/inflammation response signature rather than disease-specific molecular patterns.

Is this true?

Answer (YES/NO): NO